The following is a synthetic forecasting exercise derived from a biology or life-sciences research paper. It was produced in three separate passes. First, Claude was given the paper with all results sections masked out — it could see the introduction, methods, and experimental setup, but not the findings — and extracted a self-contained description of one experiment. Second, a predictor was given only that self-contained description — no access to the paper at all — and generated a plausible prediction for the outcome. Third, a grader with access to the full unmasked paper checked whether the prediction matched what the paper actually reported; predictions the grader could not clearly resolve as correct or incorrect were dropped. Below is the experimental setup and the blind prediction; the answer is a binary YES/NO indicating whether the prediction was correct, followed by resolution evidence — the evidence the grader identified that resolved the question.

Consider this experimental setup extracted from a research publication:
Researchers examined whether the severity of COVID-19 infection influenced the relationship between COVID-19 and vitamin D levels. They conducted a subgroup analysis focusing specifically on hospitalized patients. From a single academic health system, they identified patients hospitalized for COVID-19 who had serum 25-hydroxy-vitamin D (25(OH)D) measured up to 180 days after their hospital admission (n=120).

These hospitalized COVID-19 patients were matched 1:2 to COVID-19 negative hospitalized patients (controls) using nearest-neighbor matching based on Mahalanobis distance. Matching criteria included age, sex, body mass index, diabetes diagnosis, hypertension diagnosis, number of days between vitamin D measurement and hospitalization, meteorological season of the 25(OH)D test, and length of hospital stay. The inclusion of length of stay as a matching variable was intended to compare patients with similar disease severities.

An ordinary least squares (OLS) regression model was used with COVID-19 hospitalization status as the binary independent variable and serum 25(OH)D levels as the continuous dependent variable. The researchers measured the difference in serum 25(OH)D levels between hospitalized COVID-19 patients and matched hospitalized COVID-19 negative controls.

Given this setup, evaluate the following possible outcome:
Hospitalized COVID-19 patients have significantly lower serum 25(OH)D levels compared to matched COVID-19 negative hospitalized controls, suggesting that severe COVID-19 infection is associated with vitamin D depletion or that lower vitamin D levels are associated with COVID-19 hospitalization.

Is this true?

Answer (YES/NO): YES